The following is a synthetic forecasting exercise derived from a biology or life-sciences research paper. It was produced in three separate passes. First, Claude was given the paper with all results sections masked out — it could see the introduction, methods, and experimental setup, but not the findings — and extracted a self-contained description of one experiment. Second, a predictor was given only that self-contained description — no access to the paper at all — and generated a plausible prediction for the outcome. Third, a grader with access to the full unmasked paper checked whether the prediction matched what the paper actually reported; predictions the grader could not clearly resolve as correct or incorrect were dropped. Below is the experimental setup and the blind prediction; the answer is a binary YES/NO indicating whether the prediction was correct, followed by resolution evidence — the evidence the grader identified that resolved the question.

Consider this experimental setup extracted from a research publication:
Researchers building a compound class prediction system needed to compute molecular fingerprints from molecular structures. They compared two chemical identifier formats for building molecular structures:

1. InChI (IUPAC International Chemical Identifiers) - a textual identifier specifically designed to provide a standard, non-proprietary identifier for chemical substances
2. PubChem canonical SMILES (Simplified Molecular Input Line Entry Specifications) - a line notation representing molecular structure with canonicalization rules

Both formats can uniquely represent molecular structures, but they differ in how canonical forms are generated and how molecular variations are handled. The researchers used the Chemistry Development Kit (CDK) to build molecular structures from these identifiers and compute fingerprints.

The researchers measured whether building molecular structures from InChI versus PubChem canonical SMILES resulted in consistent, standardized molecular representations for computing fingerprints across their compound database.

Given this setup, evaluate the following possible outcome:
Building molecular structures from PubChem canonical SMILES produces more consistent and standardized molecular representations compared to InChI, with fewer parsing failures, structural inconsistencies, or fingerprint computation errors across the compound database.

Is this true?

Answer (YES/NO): YES